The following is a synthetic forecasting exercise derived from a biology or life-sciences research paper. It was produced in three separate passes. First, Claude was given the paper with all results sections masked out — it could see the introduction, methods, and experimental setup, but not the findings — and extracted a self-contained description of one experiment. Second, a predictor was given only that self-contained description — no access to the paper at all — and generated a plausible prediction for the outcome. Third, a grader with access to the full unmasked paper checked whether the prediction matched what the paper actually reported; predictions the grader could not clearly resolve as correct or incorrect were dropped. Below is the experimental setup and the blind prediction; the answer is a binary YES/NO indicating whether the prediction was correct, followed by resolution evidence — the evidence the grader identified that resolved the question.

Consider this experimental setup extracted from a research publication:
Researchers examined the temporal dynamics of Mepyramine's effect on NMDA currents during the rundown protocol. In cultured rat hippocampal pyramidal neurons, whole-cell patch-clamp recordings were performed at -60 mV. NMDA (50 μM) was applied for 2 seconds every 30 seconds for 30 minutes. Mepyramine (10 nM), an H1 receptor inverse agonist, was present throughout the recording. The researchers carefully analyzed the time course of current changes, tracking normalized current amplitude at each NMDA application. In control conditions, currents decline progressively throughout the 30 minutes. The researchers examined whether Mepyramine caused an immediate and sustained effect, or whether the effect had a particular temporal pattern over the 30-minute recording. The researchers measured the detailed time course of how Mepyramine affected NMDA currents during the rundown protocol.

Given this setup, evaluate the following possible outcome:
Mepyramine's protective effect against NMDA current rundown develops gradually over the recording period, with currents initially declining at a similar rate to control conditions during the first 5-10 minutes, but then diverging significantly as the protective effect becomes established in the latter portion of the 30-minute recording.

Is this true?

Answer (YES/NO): NO